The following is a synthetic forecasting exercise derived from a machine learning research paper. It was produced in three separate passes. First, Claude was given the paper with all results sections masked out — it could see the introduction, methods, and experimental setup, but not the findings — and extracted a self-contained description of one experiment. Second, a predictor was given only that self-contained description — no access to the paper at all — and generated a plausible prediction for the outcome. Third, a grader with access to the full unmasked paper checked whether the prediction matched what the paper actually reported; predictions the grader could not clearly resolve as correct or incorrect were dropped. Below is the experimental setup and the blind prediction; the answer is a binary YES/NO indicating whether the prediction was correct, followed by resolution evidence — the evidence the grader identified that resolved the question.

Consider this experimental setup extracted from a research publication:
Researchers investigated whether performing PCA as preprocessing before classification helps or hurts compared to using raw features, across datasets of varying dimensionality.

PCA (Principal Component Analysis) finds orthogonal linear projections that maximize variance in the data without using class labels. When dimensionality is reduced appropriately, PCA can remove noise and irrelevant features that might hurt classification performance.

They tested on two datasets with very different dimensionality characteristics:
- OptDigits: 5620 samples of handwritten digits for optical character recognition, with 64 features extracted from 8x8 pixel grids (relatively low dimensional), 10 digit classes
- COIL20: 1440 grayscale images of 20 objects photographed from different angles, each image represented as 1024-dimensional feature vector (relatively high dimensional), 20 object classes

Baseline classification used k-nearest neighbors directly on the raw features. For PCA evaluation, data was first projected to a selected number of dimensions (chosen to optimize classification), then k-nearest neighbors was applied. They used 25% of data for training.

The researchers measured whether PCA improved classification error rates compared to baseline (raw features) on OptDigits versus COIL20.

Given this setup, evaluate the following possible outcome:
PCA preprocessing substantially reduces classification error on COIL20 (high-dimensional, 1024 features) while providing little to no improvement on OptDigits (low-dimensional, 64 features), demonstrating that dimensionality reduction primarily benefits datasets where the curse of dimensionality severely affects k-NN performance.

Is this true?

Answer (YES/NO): YES